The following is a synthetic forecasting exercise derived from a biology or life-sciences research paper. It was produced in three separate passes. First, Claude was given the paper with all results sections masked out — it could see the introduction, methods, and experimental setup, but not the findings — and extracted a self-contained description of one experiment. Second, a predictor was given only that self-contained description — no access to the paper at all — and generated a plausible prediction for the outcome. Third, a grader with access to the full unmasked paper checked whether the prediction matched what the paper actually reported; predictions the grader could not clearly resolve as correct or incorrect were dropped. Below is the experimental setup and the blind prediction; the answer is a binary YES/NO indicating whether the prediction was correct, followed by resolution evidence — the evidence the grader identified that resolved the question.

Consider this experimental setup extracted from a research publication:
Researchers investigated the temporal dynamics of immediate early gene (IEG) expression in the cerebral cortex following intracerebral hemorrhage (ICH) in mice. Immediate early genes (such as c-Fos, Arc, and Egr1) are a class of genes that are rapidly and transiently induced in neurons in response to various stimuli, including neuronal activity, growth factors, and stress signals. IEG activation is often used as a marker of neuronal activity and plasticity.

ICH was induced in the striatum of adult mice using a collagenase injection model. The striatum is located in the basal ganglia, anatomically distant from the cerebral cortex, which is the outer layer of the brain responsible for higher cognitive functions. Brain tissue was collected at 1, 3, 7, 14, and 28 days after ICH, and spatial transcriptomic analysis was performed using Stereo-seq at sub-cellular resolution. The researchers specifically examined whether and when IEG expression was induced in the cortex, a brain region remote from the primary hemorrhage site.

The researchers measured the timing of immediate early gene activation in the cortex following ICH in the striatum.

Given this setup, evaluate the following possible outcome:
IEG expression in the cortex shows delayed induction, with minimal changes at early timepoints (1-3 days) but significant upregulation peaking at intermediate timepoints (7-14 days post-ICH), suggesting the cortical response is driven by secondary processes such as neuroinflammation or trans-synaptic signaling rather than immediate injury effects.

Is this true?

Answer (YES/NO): NO